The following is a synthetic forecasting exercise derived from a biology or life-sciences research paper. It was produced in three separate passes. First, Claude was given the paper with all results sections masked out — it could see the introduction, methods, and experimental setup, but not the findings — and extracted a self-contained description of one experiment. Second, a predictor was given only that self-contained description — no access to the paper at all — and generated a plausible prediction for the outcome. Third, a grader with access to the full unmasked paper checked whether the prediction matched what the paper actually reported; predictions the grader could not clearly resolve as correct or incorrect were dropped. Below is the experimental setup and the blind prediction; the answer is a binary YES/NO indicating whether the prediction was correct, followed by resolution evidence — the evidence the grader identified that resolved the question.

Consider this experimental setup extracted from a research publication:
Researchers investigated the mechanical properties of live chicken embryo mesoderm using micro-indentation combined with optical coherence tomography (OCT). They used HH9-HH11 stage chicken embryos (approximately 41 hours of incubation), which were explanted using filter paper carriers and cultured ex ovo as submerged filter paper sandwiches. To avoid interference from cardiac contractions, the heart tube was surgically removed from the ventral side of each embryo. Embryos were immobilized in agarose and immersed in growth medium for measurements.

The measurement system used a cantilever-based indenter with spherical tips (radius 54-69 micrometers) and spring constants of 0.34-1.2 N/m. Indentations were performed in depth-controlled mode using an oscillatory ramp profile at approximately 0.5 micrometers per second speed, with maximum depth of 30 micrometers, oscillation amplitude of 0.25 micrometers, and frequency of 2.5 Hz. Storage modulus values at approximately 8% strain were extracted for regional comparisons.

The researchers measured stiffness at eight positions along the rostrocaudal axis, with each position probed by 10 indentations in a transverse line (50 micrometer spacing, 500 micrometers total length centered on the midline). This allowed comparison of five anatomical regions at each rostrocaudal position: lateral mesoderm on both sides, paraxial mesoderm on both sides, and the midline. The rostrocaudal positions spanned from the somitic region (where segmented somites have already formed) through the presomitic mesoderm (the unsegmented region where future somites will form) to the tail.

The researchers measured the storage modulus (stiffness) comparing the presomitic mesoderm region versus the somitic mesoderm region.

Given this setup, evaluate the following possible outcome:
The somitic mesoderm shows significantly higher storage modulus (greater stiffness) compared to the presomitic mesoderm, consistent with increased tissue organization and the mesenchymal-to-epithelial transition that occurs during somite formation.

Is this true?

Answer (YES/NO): YES